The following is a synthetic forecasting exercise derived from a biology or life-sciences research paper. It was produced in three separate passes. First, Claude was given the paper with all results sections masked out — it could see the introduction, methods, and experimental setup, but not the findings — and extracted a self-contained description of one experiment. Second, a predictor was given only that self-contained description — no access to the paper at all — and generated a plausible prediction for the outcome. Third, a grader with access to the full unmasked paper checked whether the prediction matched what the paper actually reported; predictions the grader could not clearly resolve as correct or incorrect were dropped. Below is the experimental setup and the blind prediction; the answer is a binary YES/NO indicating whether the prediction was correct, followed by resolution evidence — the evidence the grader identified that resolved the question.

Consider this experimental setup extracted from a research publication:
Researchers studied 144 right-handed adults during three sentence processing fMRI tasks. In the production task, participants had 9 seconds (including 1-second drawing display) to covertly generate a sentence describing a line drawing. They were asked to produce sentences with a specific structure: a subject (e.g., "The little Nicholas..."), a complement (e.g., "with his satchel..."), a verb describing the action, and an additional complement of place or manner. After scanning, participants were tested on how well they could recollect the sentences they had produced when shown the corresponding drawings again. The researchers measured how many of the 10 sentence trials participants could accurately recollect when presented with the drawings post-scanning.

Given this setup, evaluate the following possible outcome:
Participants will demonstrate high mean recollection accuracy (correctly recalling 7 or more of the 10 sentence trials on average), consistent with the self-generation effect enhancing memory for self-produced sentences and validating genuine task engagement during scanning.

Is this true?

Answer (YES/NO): YES